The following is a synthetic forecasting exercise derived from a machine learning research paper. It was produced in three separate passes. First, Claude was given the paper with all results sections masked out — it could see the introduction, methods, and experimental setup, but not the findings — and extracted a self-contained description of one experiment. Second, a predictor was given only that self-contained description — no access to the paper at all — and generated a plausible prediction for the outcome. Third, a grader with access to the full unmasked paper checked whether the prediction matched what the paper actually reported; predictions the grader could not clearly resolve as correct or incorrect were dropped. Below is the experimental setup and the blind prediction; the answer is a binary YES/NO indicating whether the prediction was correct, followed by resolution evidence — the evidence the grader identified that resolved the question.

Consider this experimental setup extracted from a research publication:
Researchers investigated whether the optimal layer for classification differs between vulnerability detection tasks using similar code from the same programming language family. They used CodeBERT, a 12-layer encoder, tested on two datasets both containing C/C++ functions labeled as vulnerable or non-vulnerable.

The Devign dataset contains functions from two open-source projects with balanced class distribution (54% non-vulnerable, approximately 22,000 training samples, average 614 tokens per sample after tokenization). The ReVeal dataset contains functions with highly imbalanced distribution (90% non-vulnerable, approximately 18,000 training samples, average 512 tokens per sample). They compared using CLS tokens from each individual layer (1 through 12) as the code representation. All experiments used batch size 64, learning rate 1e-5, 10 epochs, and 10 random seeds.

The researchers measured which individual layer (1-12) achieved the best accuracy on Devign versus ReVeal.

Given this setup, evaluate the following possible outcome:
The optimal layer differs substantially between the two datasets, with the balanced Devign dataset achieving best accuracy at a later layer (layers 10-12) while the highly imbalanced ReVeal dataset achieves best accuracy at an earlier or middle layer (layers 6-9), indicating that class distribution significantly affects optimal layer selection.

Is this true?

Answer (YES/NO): NO